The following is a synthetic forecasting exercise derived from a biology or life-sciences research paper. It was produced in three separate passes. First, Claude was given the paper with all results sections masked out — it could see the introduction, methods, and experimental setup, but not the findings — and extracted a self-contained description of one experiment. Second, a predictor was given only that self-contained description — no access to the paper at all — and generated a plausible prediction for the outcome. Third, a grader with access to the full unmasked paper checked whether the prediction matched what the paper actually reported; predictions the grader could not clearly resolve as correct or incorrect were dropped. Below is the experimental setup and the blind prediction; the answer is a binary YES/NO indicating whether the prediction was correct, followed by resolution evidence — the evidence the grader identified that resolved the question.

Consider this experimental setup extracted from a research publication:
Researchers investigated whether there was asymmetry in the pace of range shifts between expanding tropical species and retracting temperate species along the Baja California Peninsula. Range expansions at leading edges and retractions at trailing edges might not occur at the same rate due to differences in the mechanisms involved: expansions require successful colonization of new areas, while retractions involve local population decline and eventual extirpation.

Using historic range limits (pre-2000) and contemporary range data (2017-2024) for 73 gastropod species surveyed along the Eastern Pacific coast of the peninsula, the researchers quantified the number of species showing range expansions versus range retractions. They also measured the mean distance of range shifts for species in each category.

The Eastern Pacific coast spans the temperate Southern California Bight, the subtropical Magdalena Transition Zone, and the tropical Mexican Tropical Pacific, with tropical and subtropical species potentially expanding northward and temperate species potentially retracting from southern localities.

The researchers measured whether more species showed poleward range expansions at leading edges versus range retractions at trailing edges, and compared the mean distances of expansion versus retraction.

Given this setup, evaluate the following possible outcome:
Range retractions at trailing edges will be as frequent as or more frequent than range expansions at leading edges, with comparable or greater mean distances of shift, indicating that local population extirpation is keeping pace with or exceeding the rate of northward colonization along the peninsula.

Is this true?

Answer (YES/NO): NO